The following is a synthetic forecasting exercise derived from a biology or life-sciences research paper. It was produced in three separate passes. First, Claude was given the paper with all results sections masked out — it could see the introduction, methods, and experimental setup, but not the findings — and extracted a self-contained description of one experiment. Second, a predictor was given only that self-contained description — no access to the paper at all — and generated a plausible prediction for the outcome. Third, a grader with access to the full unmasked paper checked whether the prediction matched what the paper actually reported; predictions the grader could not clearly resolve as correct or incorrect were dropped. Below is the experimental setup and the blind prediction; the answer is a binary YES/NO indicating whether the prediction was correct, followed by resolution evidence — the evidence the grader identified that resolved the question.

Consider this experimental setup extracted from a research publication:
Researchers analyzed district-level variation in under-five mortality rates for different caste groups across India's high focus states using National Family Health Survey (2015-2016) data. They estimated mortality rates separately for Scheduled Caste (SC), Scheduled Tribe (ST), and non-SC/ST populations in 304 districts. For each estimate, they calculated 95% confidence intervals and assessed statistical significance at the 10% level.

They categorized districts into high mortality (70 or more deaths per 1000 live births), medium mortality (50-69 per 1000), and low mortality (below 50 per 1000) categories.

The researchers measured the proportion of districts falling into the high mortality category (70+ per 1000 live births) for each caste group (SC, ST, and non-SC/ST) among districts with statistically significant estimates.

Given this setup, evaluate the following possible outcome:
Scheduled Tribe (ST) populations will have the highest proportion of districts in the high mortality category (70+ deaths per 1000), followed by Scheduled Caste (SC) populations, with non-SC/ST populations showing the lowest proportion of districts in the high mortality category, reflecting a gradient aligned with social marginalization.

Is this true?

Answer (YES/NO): YES